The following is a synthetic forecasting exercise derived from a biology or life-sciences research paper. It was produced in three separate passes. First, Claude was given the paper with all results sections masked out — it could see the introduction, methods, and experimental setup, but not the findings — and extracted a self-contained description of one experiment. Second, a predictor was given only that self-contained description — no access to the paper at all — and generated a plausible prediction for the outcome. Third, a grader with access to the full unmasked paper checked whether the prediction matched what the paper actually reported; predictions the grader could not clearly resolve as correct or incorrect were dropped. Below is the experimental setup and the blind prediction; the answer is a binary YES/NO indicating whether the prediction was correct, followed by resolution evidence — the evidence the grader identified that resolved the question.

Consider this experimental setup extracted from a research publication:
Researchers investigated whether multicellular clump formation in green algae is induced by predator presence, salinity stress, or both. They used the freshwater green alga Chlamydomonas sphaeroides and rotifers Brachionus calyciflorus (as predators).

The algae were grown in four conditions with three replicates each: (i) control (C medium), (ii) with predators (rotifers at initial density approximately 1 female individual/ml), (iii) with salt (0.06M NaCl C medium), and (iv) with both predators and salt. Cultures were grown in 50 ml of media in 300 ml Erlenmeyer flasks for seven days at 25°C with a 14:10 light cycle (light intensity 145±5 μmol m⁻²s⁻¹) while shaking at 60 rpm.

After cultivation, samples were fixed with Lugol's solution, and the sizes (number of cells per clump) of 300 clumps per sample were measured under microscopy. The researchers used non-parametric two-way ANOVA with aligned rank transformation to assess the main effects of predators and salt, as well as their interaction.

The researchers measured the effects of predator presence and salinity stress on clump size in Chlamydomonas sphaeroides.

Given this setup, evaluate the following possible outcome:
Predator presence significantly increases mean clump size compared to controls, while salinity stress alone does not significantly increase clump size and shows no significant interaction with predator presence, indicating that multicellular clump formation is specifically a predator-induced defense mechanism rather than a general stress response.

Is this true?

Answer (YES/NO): NO